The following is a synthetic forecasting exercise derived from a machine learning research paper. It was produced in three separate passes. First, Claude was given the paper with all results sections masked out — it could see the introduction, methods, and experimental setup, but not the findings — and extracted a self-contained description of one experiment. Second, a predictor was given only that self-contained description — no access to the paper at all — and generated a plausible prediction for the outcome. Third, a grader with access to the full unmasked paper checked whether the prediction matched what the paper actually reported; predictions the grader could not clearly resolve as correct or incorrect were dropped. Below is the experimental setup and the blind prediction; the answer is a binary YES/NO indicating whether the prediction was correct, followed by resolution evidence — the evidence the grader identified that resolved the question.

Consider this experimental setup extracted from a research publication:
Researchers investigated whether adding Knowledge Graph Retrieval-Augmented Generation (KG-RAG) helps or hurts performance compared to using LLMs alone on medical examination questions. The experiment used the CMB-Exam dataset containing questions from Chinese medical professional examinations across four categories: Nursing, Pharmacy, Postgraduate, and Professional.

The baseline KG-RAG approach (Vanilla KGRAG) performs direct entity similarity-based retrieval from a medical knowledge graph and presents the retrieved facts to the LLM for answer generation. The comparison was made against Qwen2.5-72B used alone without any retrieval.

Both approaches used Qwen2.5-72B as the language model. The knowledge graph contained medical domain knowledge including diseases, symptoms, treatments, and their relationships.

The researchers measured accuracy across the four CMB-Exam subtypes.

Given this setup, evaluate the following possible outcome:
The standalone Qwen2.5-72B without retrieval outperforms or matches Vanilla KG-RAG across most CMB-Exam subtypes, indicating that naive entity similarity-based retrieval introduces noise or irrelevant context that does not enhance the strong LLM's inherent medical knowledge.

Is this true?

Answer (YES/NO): YES